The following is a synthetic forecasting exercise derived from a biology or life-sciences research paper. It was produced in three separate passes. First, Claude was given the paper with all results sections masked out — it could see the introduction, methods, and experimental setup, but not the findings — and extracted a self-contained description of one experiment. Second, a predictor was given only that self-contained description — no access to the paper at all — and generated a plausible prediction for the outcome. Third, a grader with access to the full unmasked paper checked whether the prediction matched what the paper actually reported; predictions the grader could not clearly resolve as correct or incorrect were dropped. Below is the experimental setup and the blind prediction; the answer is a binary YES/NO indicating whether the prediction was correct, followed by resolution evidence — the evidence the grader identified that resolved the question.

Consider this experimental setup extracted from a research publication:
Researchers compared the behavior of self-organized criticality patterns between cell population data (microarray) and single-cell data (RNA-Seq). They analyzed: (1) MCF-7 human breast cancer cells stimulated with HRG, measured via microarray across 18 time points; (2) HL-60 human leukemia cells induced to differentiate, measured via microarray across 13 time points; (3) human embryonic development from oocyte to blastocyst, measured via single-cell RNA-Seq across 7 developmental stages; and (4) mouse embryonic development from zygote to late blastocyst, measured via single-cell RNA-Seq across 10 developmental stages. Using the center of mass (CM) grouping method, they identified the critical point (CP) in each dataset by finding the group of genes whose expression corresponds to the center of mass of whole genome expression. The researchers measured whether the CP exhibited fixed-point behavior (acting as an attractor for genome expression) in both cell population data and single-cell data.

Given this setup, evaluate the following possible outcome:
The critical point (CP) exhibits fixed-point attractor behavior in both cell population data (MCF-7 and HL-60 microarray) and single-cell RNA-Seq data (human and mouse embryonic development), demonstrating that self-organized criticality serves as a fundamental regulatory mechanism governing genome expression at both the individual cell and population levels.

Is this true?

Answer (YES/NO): YES